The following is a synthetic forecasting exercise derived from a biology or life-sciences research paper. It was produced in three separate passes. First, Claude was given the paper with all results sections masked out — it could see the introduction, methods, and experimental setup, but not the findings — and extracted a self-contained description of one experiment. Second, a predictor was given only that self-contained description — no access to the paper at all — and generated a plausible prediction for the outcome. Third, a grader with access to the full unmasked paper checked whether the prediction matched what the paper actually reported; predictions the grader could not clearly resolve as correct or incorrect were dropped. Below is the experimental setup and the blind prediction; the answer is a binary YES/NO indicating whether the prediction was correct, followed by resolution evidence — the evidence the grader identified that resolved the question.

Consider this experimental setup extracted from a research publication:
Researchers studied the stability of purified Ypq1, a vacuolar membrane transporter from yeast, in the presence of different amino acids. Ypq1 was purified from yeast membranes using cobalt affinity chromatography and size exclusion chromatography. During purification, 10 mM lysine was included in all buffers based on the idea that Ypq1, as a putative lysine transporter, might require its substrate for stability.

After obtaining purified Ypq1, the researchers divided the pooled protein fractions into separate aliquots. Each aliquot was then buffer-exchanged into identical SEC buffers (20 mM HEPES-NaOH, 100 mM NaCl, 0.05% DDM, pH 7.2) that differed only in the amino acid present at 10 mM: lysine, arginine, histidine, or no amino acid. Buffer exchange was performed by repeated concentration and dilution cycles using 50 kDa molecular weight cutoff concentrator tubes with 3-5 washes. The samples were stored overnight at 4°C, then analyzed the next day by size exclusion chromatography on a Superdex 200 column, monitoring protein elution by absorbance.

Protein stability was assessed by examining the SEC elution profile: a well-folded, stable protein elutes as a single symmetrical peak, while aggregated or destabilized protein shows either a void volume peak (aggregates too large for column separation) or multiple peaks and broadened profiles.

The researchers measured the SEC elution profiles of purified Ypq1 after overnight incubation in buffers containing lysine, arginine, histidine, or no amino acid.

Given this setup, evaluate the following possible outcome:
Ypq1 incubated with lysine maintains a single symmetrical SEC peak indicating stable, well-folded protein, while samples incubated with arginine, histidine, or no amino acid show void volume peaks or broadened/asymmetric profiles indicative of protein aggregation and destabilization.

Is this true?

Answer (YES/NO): NO